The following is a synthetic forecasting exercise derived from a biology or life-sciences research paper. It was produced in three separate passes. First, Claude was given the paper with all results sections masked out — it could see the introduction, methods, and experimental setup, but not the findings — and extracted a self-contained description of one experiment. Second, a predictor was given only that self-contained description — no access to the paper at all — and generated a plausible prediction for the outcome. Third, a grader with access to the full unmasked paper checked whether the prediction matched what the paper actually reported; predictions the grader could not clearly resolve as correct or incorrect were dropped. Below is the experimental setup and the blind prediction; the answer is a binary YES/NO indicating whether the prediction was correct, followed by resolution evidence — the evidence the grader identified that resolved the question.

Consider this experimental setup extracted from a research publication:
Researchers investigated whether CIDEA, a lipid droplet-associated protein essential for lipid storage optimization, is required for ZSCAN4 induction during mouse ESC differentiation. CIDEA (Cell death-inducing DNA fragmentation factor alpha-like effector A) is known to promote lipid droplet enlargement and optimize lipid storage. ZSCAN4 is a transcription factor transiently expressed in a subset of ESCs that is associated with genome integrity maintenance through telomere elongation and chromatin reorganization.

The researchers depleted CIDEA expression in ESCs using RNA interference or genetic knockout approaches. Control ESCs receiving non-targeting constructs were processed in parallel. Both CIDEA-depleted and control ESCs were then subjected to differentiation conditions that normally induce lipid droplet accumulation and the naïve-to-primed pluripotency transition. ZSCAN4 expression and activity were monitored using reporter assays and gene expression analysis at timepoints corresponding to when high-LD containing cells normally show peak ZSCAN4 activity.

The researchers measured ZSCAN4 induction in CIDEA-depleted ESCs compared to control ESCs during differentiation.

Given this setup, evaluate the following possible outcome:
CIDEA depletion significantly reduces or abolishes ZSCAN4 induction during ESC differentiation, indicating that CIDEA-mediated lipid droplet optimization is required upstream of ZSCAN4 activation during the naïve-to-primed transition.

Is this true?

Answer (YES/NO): YES